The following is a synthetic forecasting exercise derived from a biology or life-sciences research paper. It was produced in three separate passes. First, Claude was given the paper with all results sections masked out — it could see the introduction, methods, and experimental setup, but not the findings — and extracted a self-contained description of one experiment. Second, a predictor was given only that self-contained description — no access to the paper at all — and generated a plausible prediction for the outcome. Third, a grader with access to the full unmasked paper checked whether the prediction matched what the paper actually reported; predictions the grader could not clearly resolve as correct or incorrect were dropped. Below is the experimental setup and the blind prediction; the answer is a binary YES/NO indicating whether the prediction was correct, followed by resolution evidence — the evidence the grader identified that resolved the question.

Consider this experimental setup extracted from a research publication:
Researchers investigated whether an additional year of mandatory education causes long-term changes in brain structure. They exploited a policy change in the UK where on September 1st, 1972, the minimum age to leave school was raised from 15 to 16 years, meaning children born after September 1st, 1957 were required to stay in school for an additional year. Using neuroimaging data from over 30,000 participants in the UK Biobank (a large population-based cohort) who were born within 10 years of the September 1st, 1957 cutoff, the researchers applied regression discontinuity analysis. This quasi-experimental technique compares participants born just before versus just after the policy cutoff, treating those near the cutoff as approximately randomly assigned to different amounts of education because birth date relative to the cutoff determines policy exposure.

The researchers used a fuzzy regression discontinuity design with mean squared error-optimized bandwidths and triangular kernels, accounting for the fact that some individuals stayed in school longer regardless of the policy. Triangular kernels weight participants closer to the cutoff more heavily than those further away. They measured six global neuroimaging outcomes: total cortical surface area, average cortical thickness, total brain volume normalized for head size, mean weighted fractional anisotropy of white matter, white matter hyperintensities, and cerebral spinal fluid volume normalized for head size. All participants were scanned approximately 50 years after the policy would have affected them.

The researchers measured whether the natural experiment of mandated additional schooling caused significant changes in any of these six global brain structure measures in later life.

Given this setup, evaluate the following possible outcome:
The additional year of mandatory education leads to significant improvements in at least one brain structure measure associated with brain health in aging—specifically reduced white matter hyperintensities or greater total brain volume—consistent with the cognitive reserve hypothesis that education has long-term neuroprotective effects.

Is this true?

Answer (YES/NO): NO